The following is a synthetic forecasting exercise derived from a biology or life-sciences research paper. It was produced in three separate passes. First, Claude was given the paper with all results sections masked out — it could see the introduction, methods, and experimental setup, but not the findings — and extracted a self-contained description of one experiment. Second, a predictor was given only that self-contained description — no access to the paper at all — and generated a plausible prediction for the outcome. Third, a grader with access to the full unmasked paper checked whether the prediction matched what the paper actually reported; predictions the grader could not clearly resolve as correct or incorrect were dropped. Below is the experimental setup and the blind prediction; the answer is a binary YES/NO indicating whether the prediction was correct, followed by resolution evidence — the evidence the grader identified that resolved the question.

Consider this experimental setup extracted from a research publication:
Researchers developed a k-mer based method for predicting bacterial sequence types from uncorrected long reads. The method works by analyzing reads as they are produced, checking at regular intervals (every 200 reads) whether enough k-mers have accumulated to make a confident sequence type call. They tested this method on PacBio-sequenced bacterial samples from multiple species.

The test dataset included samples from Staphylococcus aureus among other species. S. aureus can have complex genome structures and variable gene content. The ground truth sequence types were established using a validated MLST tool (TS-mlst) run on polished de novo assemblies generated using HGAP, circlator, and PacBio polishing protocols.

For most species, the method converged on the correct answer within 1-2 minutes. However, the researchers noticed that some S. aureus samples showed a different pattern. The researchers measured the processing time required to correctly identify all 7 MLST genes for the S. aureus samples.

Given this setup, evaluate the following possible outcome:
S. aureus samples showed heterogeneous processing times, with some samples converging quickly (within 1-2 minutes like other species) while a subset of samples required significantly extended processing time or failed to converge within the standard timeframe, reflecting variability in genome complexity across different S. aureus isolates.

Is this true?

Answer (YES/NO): NO